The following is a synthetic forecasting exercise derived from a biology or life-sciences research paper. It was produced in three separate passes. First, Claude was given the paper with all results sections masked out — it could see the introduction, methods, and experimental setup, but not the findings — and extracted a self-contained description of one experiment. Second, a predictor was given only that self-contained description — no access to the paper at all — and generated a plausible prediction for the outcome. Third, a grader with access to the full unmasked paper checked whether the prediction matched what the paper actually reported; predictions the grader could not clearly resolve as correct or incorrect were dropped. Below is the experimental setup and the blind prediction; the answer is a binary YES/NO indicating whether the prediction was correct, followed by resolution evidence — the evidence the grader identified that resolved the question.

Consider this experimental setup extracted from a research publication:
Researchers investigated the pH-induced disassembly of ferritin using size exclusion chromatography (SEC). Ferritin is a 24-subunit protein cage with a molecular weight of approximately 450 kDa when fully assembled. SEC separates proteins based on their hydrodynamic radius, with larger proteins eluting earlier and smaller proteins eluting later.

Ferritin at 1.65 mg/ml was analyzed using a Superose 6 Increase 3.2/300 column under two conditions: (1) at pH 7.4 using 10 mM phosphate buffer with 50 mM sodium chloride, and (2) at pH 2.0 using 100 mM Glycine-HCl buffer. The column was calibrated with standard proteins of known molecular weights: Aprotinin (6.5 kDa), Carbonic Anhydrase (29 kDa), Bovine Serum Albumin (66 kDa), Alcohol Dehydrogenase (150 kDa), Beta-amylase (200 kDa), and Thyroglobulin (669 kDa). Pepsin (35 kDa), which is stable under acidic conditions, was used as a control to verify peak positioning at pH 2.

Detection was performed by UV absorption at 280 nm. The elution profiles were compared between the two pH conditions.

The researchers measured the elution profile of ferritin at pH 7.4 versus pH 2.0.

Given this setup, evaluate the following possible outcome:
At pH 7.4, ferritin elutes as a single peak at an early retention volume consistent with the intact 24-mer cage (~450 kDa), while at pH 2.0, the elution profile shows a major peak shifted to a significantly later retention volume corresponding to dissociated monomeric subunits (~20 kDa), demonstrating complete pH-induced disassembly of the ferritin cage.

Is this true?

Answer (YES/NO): NO